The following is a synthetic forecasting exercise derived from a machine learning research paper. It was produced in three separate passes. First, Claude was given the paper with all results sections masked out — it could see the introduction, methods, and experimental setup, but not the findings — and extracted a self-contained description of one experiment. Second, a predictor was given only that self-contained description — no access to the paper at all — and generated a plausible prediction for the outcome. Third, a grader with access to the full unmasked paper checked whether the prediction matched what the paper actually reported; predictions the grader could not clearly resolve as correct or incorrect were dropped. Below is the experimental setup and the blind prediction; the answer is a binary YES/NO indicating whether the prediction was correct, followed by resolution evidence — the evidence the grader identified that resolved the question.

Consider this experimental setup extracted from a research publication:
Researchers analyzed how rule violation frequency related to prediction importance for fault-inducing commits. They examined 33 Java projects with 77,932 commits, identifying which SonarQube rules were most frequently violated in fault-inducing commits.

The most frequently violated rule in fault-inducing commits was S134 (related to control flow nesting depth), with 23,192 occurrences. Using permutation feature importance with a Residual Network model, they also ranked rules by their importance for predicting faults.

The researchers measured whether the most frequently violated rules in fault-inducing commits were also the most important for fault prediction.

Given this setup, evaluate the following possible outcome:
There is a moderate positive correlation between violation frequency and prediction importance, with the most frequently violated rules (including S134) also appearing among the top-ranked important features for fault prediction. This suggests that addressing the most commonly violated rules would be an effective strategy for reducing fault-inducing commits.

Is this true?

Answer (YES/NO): NO